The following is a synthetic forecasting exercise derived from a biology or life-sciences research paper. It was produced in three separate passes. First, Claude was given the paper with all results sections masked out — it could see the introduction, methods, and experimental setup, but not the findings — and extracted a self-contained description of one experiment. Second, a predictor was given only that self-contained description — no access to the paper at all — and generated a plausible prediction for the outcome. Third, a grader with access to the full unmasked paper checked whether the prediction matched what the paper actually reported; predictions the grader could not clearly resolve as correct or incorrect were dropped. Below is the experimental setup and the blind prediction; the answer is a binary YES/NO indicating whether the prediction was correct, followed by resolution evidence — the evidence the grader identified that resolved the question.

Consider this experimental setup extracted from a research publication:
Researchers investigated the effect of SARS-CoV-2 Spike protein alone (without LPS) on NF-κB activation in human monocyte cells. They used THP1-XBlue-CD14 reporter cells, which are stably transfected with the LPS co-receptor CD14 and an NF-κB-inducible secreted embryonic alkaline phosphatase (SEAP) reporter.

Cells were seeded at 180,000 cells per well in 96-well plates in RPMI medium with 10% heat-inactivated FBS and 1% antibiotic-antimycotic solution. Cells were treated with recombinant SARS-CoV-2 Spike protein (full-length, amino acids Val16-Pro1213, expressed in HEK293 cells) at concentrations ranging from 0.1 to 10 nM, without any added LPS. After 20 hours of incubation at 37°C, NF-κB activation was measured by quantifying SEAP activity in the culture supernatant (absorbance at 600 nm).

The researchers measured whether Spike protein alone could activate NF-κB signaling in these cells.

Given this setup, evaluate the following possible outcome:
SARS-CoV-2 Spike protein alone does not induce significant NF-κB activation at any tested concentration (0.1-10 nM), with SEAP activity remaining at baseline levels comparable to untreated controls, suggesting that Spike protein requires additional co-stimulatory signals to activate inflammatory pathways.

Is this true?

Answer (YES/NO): YES